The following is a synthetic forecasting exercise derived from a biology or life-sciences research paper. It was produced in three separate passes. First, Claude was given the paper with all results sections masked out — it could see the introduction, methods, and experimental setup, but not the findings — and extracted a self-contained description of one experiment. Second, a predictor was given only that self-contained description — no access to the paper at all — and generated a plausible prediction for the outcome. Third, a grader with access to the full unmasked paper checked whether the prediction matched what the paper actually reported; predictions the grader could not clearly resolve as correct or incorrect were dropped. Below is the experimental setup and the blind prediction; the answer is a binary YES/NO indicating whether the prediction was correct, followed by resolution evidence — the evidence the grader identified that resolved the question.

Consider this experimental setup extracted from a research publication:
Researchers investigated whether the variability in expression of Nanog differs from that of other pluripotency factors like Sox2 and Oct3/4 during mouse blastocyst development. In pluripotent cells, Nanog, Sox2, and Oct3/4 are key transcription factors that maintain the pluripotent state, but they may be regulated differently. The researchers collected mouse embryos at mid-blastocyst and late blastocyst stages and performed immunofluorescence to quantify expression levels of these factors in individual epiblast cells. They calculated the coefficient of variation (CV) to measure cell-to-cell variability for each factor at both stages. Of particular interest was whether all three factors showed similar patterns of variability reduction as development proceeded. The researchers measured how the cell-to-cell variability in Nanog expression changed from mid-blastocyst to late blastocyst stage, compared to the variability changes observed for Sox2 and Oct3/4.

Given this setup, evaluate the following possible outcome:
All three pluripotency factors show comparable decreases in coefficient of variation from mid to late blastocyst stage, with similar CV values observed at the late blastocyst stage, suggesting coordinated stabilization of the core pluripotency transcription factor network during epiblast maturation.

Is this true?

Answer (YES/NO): NO